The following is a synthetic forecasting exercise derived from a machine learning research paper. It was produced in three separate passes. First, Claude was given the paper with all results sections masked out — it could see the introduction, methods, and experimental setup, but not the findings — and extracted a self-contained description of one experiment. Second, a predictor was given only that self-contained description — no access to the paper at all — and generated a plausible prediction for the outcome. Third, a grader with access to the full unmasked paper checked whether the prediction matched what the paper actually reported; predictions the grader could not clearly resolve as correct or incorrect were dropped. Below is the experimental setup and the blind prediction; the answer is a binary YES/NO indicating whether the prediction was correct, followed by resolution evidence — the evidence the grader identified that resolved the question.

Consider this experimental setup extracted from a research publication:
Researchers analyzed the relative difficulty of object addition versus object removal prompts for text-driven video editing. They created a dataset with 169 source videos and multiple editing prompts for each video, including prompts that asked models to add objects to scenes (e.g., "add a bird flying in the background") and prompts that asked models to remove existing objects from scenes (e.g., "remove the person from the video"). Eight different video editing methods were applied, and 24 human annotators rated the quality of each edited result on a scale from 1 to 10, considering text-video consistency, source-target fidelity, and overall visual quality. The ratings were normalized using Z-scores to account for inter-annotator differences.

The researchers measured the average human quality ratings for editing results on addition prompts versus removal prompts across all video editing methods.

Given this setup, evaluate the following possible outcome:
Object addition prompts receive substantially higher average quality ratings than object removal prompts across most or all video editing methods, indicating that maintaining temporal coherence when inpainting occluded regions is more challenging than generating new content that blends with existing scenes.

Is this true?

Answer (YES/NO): YES